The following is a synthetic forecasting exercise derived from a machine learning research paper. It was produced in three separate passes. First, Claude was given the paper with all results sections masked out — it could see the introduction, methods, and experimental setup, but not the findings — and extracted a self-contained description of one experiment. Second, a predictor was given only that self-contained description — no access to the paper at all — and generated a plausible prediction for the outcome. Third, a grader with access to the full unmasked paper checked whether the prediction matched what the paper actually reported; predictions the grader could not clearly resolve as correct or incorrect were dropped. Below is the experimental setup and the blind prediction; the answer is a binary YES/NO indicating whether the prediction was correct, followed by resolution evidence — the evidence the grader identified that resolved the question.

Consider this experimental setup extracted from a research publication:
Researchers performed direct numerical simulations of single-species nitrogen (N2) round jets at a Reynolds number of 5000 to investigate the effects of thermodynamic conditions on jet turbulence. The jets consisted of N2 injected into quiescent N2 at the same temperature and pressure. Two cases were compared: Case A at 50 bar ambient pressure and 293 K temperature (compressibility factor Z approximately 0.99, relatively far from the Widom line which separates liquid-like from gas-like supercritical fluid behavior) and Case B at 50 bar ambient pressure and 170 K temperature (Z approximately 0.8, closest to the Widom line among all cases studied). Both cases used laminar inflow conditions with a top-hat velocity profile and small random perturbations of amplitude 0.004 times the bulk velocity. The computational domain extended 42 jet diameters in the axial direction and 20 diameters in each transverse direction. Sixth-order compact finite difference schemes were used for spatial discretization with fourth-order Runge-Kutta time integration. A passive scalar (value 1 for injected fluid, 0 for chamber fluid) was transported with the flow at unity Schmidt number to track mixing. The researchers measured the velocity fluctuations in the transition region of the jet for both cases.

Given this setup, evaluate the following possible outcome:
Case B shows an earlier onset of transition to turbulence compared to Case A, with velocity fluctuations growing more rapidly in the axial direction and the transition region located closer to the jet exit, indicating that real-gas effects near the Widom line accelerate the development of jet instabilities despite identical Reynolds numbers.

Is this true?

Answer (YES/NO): NO